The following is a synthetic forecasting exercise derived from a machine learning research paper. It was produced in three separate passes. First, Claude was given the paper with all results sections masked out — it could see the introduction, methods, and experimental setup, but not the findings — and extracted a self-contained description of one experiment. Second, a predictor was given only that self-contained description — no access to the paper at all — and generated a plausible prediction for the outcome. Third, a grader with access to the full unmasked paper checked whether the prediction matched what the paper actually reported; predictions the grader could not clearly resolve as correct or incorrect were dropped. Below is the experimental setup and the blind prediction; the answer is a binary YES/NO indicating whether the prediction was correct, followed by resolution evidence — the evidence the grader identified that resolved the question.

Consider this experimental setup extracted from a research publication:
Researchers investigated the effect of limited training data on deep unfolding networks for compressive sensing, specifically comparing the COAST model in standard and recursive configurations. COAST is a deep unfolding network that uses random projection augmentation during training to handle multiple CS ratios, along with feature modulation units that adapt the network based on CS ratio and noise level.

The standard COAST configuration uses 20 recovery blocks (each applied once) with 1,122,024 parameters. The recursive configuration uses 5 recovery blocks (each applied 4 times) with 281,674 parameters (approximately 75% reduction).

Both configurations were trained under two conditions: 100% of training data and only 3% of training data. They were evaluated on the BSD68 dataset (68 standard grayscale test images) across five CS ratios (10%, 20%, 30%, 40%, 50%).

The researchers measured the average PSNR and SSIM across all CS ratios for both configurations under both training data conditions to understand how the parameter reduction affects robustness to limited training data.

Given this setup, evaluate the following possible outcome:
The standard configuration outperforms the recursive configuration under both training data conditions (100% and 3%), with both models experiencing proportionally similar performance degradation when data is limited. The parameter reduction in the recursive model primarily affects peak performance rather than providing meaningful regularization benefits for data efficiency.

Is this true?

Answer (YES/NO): NO